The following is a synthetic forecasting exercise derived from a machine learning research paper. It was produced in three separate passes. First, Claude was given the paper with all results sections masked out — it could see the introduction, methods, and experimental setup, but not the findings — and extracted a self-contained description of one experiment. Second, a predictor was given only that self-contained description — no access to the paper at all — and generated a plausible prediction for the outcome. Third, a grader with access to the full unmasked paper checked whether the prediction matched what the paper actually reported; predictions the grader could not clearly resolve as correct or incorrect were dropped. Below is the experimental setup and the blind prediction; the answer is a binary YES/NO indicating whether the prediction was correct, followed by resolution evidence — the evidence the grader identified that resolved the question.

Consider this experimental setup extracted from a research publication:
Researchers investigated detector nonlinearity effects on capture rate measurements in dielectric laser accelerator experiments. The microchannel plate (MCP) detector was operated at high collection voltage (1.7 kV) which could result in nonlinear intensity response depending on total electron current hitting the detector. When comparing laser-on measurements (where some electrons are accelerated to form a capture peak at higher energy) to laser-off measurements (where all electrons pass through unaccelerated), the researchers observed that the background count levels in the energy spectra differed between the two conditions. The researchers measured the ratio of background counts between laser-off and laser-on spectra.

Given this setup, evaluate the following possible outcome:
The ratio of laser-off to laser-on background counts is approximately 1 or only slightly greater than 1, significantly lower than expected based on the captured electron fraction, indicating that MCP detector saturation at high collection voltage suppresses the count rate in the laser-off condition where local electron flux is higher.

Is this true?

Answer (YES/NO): NO